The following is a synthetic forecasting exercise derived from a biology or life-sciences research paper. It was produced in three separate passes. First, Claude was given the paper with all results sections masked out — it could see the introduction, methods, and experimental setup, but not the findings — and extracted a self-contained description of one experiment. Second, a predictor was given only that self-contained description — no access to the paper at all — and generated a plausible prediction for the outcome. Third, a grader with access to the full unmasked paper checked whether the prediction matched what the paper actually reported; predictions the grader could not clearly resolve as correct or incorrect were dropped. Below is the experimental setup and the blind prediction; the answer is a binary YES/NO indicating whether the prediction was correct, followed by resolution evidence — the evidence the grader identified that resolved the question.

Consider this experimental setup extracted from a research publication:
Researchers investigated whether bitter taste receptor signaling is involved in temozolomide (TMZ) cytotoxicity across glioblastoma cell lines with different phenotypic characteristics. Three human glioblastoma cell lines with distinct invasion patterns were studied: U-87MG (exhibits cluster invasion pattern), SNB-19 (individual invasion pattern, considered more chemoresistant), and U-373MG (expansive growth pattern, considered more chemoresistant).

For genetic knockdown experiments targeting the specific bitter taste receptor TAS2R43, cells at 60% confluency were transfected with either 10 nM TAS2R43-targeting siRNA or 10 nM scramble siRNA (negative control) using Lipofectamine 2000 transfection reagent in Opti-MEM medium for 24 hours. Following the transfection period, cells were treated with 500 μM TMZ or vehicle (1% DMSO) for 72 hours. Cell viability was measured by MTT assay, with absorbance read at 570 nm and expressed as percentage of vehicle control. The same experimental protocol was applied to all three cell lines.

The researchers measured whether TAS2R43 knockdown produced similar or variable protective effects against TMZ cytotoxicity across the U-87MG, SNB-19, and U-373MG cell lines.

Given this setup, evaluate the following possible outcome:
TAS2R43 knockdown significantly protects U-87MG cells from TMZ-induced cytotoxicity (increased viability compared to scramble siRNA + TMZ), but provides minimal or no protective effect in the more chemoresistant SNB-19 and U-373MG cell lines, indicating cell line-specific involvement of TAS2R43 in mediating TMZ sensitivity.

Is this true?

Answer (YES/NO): NO